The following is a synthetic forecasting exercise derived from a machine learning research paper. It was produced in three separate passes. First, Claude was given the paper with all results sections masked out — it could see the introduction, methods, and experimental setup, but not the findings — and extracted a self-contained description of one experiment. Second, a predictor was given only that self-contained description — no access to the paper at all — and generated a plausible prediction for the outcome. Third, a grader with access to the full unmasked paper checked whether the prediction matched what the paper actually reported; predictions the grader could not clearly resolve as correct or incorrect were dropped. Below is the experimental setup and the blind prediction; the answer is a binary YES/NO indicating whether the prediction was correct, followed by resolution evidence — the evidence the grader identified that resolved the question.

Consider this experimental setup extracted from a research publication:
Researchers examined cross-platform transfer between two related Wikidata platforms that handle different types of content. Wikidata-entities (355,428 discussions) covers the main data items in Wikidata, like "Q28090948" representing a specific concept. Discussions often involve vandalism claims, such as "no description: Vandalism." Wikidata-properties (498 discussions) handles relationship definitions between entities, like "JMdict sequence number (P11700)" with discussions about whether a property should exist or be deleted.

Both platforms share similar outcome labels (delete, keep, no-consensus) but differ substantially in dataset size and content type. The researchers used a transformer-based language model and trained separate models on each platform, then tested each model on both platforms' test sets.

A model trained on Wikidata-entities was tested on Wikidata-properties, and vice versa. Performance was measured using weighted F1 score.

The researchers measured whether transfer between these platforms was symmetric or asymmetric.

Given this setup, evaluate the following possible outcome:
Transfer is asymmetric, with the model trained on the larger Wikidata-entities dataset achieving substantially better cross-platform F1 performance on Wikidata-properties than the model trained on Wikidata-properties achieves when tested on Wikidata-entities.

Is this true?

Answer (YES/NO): NO